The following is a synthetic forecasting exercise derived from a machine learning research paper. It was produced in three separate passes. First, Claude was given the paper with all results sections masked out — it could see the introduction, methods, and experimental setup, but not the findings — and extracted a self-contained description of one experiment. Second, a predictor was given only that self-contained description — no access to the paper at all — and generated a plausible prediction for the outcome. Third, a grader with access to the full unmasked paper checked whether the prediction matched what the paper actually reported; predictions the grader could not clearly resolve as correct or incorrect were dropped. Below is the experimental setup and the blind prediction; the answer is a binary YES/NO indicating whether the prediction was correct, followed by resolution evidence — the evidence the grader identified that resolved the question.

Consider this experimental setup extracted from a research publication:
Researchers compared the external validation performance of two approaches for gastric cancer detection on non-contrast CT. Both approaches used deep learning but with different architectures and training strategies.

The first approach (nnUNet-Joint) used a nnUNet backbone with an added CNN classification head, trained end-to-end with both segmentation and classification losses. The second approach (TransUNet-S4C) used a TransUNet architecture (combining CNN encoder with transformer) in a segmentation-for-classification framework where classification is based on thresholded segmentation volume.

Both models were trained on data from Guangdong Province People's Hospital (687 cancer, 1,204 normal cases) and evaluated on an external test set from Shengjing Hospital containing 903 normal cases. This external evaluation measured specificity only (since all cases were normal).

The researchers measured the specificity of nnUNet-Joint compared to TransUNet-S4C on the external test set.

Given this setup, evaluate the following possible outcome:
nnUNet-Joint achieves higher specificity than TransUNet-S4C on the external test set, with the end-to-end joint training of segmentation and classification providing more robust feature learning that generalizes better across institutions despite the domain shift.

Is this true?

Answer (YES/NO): YES